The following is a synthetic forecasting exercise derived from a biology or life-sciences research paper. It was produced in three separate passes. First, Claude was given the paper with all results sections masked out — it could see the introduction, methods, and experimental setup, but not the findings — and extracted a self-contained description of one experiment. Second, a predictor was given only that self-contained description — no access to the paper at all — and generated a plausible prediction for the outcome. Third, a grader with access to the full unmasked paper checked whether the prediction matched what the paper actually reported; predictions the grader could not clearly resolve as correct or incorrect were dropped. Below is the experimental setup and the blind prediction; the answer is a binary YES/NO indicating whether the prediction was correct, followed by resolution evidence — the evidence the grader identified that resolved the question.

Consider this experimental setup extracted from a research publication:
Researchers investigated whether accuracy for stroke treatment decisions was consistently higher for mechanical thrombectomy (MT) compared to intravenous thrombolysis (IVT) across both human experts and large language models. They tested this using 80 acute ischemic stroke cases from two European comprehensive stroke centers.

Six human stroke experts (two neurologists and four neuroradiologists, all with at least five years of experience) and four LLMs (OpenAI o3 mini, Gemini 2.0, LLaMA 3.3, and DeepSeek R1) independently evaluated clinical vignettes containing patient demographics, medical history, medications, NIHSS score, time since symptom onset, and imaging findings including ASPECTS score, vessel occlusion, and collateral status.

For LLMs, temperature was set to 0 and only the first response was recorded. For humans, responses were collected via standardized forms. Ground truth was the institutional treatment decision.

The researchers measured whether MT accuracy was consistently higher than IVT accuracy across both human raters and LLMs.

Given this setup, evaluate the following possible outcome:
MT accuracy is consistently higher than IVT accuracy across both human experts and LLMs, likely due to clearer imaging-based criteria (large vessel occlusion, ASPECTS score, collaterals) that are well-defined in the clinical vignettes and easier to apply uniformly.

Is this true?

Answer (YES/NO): YES